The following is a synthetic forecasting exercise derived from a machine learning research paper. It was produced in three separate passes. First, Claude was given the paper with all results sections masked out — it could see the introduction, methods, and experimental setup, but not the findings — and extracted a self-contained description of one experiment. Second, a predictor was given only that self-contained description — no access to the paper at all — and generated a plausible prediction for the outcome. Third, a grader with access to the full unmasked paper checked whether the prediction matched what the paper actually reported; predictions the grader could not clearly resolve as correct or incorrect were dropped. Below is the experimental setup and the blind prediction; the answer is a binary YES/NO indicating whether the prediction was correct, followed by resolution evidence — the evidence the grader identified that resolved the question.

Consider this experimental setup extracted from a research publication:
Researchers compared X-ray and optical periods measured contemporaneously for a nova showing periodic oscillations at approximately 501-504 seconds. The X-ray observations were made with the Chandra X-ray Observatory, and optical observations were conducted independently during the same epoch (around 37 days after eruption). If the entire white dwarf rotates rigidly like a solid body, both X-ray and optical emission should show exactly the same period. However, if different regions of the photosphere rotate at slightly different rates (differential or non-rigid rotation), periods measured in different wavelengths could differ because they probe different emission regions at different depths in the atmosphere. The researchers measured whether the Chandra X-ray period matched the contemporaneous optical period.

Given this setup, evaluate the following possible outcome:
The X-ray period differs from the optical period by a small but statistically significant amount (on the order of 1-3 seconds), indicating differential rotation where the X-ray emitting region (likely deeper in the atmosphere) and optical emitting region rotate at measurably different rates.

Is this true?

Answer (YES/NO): NO